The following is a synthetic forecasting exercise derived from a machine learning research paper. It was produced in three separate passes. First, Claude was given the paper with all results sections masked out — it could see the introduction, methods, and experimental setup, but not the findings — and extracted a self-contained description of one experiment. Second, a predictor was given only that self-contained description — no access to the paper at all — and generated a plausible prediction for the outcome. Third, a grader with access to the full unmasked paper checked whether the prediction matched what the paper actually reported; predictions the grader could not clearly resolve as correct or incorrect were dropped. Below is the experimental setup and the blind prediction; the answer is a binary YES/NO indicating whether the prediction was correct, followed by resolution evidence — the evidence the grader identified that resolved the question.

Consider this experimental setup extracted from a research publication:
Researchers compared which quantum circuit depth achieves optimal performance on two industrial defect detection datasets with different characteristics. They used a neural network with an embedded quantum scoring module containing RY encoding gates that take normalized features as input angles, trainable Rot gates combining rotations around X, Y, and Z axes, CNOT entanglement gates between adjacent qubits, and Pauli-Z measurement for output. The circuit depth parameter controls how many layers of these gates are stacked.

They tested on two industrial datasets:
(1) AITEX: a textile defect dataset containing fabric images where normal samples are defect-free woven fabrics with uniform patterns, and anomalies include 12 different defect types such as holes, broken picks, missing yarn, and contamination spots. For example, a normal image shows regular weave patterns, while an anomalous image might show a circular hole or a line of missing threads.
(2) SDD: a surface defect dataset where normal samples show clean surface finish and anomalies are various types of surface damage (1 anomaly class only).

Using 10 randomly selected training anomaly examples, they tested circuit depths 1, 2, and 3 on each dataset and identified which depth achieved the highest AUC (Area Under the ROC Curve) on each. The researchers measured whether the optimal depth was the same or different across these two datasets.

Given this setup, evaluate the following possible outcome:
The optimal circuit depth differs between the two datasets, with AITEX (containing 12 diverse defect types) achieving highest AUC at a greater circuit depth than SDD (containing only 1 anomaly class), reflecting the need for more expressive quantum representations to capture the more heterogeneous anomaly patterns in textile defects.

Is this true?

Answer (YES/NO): YES